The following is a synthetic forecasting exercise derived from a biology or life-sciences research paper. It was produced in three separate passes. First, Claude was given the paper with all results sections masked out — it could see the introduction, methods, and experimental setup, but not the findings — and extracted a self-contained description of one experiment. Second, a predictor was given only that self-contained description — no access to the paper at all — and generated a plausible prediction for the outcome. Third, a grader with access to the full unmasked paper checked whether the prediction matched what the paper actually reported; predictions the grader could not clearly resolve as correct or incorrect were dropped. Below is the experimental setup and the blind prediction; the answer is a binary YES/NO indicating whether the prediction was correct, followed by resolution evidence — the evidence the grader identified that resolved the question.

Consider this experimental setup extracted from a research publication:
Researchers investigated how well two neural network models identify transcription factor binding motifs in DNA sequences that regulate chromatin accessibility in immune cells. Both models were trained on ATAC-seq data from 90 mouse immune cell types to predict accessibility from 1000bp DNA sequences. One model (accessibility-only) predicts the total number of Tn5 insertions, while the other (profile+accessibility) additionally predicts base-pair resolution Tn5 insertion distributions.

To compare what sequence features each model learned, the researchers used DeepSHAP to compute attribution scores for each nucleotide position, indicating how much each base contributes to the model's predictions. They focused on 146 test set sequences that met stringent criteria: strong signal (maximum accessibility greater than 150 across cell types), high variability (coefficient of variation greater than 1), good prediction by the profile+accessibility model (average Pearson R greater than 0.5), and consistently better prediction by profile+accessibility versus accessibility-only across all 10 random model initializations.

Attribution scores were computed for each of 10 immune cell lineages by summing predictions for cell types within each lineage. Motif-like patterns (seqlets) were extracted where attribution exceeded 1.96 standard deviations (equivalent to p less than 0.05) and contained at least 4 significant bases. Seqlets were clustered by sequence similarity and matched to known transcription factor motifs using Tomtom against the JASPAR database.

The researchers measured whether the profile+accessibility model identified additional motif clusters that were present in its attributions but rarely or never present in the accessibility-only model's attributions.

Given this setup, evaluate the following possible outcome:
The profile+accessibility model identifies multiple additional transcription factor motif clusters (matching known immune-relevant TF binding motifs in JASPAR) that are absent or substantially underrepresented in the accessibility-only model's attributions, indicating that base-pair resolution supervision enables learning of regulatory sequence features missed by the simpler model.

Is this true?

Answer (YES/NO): NO